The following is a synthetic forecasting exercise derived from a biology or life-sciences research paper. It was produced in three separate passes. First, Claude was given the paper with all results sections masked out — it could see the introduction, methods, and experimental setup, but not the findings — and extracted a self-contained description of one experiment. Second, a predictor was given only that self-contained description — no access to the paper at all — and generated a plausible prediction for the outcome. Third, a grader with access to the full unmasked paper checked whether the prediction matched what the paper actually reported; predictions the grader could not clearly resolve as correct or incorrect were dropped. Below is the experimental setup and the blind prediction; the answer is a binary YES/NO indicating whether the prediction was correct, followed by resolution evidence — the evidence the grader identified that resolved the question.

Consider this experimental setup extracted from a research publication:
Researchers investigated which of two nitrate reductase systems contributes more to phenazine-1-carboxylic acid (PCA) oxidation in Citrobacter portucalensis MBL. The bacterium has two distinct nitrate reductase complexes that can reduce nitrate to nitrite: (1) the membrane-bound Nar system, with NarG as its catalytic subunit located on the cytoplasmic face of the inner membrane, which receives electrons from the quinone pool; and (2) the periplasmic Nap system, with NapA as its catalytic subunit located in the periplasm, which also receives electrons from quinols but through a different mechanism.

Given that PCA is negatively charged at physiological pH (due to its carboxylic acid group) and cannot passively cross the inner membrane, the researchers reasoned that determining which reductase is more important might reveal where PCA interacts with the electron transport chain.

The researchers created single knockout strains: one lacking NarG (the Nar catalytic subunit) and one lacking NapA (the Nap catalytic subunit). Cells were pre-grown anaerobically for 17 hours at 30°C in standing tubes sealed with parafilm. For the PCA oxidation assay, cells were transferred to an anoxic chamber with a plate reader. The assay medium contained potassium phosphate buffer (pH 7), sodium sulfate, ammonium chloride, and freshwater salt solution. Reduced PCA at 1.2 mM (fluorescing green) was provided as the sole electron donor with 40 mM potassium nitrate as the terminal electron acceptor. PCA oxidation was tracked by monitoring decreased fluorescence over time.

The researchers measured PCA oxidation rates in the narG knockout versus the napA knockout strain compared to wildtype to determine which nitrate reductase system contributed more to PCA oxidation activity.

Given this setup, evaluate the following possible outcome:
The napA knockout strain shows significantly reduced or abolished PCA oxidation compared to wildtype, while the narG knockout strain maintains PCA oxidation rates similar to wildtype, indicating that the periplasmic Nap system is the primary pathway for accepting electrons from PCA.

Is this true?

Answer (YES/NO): NO